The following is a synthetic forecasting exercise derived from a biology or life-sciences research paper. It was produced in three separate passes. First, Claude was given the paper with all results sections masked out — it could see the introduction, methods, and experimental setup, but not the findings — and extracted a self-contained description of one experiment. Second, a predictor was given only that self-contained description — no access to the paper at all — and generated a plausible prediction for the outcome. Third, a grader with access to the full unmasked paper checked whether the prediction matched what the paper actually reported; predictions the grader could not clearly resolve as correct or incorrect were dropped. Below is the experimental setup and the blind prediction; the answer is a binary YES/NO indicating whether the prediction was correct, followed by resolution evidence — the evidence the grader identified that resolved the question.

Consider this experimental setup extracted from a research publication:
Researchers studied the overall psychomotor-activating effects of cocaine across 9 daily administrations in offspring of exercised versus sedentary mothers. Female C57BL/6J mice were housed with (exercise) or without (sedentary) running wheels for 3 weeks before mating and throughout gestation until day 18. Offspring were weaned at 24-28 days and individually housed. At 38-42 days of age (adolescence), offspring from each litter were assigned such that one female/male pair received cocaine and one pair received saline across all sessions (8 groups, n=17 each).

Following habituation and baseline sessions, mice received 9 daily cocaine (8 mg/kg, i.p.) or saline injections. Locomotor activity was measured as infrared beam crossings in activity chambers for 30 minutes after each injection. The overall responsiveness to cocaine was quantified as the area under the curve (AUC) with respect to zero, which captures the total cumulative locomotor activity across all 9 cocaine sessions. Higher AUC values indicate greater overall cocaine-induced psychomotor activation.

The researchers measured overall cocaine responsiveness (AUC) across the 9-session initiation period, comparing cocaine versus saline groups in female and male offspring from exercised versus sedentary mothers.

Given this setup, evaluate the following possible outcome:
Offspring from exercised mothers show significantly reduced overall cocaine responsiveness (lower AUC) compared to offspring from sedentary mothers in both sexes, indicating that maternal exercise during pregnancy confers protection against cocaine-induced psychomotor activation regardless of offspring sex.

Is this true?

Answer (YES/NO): NO